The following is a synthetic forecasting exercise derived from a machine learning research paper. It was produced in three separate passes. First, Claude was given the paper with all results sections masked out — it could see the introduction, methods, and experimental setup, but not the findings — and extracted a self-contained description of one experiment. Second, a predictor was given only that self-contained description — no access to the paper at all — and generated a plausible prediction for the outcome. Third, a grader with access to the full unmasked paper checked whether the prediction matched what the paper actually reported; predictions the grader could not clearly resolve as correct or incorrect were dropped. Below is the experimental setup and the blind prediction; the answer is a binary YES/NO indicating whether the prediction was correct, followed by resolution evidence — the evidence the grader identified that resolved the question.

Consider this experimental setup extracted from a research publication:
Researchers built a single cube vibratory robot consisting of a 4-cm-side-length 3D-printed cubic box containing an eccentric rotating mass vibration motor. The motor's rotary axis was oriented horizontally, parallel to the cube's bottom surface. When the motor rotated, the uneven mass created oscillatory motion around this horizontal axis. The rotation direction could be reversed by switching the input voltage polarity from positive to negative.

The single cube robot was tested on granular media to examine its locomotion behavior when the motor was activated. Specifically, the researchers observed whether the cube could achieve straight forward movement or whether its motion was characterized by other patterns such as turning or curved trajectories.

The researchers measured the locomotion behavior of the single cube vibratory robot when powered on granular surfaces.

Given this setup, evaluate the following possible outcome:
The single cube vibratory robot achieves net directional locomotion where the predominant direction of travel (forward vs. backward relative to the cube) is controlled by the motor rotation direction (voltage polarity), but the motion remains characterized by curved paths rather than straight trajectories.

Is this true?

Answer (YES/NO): NO